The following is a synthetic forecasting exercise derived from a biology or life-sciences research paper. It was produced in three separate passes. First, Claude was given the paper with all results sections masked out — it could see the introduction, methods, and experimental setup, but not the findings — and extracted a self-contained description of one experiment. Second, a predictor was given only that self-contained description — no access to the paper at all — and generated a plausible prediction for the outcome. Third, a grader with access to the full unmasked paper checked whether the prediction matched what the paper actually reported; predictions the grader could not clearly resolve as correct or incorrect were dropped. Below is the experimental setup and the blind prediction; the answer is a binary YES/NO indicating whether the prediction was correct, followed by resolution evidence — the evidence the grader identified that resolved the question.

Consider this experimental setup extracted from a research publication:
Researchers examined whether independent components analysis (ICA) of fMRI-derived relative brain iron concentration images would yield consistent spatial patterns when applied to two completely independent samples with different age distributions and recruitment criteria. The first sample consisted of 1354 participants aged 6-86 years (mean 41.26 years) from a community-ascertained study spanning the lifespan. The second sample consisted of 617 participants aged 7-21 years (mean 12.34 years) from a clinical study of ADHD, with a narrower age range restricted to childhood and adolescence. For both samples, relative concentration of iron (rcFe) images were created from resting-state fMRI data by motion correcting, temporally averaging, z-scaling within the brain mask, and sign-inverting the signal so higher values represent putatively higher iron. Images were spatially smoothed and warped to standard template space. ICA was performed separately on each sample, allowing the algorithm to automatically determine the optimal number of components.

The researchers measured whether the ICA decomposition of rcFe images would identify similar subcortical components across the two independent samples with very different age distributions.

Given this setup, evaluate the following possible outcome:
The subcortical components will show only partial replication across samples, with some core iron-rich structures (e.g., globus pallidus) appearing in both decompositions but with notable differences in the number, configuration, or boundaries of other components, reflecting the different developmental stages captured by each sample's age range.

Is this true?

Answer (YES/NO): NO